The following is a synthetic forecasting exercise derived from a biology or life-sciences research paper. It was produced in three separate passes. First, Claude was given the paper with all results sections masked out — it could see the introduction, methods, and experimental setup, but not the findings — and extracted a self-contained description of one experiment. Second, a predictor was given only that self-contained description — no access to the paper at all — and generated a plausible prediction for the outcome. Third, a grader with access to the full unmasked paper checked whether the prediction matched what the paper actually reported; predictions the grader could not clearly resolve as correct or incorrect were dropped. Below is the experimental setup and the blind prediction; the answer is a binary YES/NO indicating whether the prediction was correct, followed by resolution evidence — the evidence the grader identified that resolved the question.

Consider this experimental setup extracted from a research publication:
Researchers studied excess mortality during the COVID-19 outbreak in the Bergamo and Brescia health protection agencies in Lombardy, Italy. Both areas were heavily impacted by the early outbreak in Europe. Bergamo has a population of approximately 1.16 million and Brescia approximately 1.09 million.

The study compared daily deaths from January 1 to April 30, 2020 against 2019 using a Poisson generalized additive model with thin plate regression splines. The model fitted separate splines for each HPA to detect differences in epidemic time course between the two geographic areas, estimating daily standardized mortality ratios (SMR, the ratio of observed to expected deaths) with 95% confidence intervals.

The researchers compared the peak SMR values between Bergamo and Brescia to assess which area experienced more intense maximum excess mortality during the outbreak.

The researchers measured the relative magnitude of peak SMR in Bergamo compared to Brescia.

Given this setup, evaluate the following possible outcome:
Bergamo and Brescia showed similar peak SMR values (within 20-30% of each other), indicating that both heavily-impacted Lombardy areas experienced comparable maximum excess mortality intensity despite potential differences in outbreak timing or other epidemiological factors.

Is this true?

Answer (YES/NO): NO